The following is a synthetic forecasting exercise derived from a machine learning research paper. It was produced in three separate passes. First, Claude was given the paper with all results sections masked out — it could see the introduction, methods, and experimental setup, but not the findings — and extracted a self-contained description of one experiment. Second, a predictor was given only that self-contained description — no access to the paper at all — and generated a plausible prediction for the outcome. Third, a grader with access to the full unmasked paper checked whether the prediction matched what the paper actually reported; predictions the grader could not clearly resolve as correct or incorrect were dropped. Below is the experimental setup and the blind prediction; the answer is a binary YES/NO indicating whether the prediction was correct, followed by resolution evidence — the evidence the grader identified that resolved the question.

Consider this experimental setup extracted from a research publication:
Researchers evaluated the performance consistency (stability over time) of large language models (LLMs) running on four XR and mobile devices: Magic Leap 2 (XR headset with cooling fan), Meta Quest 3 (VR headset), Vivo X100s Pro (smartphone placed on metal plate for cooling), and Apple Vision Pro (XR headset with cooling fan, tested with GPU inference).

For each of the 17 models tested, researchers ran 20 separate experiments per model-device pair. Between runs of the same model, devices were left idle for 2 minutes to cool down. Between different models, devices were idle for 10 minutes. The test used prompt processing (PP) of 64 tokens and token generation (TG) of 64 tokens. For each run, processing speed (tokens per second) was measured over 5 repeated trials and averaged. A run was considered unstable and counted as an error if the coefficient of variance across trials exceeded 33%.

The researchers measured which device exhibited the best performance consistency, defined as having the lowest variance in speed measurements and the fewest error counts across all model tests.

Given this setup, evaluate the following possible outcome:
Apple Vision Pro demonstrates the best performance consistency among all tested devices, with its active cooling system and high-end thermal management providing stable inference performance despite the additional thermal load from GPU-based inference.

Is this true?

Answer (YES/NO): YES